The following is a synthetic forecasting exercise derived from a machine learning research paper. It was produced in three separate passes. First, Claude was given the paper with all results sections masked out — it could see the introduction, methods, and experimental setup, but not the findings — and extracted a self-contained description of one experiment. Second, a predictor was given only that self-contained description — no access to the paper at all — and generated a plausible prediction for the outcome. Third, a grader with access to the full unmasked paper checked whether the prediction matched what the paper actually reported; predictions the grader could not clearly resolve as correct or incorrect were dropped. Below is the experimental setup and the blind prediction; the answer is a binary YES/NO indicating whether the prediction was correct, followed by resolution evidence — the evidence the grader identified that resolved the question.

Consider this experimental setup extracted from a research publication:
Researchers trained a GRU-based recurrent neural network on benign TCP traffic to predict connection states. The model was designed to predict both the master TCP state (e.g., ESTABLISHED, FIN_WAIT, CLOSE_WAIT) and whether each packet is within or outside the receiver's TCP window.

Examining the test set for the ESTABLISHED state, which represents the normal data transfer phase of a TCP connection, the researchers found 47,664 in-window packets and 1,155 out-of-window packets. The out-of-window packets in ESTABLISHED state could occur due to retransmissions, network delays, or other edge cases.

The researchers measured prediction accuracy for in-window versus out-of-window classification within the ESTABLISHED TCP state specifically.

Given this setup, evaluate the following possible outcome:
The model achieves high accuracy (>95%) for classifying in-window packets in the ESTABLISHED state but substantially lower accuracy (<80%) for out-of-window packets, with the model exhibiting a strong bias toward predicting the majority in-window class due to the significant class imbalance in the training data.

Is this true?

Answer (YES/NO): NO